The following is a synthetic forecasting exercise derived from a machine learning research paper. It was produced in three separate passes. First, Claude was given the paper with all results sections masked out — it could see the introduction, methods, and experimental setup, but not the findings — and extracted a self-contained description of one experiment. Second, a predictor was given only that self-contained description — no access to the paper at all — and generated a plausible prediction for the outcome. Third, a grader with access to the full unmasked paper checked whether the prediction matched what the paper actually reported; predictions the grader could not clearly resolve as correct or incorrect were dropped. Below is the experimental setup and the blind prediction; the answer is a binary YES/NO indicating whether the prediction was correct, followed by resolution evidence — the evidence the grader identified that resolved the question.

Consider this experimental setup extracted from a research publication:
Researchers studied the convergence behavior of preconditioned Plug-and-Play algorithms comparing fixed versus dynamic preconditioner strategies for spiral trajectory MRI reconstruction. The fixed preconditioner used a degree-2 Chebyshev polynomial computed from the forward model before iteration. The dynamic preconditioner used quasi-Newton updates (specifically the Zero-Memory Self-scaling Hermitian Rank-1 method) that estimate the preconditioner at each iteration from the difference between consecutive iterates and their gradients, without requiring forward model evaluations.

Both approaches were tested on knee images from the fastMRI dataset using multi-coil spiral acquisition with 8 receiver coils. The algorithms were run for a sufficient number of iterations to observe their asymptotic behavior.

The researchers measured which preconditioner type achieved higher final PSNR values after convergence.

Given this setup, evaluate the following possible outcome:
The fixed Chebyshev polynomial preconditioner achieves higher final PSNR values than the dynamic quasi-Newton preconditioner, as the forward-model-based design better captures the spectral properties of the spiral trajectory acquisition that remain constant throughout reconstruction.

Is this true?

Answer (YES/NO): YES